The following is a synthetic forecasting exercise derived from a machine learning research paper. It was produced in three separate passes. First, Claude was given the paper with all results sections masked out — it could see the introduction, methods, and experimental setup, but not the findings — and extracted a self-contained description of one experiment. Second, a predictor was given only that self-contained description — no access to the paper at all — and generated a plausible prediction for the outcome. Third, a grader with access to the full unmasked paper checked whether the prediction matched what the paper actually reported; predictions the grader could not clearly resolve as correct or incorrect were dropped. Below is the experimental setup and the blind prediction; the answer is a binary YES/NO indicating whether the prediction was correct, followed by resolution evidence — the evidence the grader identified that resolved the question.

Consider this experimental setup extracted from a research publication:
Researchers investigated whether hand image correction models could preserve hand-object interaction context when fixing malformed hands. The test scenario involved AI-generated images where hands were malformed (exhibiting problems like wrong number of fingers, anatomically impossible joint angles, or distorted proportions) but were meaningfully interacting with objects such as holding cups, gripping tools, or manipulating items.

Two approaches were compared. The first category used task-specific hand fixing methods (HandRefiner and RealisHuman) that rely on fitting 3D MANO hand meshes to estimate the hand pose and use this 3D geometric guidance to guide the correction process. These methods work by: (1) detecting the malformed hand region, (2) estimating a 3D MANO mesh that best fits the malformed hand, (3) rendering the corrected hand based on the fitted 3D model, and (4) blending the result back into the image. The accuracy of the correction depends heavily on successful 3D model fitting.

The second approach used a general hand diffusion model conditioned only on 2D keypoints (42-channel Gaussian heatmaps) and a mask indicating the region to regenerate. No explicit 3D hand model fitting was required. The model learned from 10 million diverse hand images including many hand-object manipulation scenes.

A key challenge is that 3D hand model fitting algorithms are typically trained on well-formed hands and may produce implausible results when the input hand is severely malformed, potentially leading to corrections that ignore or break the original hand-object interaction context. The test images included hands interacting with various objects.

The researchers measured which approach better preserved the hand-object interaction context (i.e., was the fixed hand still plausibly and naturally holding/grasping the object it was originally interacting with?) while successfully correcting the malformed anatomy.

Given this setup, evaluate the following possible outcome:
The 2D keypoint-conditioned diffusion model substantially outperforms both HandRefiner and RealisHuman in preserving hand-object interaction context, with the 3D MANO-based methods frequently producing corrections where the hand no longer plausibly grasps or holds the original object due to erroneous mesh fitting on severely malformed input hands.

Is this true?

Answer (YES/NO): YES